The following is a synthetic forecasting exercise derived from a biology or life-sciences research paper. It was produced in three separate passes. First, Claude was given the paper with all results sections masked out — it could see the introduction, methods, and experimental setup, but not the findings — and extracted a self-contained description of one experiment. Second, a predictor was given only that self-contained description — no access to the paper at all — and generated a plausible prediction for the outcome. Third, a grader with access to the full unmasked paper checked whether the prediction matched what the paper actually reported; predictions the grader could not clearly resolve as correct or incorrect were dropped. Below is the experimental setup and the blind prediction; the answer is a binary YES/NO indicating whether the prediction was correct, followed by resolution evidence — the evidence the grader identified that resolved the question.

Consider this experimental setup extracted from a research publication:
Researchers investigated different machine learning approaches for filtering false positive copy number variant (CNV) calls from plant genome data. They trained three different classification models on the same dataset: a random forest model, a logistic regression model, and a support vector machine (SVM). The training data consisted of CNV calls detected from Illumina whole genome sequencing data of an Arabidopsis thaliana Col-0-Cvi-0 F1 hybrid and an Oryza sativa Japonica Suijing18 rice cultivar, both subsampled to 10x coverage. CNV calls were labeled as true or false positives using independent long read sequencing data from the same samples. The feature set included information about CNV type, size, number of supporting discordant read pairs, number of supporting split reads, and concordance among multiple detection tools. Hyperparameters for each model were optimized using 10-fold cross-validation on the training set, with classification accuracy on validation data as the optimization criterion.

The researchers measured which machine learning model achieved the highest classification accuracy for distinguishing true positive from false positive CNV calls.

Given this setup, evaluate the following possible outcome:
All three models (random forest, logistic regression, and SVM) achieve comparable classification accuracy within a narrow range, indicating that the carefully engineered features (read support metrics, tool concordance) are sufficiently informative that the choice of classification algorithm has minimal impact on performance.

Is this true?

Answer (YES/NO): NO